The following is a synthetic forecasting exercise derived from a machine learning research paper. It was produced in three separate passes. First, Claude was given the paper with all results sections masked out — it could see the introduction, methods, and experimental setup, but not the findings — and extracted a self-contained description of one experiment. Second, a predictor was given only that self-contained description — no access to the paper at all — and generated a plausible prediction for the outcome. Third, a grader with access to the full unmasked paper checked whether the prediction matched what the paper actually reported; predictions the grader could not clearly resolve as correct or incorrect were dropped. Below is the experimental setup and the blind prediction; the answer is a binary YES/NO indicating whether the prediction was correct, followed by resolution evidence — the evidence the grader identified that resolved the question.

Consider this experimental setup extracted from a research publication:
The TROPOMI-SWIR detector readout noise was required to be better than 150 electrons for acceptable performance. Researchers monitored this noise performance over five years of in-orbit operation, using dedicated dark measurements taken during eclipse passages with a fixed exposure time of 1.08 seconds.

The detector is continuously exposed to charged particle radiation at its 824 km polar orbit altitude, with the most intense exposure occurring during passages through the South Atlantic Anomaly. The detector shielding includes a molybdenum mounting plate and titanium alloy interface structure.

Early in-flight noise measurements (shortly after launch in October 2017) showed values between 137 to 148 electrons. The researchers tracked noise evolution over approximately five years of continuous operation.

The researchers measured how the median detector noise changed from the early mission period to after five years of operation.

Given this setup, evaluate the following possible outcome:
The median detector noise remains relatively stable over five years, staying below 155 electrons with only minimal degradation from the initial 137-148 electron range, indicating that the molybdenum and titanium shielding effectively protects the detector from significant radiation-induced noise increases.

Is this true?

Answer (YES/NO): YES